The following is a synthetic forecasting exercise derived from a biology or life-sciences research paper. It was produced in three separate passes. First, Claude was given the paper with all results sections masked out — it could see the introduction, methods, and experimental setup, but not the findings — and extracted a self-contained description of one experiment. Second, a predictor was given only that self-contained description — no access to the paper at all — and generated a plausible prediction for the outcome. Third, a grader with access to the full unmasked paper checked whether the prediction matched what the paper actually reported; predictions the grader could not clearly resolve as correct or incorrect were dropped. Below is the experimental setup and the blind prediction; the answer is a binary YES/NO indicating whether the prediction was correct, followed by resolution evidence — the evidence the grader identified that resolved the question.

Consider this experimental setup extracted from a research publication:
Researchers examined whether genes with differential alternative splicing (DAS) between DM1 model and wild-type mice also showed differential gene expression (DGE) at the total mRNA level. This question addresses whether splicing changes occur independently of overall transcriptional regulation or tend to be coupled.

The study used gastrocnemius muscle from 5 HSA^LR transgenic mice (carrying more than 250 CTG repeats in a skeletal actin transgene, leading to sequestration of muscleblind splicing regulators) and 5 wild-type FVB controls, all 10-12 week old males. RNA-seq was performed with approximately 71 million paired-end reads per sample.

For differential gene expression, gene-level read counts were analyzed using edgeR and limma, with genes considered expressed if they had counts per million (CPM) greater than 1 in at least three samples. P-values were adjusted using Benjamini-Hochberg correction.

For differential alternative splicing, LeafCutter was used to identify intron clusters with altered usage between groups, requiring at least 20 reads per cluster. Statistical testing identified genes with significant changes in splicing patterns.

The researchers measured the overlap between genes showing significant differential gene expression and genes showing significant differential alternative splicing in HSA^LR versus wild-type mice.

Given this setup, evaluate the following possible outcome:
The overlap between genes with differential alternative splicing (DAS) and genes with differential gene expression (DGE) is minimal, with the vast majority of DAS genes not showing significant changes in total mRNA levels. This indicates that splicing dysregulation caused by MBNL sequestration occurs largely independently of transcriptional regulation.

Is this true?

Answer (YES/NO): YES